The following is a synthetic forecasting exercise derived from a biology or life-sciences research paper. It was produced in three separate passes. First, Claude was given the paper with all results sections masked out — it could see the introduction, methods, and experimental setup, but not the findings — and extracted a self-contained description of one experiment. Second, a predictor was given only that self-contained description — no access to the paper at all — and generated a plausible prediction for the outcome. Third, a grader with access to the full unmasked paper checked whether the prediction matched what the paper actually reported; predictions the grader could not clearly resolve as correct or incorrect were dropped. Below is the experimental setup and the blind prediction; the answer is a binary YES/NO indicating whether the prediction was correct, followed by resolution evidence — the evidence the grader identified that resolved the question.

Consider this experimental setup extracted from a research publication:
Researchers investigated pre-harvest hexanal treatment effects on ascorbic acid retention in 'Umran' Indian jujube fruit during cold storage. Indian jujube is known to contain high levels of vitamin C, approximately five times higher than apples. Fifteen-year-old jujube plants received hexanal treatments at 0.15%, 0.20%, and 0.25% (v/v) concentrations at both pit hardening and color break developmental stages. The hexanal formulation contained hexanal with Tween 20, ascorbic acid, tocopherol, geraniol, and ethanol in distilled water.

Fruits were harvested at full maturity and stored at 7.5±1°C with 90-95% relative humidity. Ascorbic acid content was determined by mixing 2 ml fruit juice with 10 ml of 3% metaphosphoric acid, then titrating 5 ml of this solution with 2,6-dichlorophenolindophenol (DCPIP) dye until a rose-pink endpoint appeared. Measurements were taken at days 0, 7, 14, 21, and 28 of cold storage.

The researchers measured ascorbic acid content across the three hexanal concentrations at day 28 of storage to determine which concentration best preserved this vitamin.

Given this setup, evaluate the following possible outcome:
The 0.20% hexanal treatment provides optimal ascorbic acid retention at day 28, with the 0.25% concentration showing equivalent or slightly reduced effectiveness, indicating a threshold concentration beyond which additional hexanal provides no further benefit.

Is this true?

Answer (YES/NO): NO